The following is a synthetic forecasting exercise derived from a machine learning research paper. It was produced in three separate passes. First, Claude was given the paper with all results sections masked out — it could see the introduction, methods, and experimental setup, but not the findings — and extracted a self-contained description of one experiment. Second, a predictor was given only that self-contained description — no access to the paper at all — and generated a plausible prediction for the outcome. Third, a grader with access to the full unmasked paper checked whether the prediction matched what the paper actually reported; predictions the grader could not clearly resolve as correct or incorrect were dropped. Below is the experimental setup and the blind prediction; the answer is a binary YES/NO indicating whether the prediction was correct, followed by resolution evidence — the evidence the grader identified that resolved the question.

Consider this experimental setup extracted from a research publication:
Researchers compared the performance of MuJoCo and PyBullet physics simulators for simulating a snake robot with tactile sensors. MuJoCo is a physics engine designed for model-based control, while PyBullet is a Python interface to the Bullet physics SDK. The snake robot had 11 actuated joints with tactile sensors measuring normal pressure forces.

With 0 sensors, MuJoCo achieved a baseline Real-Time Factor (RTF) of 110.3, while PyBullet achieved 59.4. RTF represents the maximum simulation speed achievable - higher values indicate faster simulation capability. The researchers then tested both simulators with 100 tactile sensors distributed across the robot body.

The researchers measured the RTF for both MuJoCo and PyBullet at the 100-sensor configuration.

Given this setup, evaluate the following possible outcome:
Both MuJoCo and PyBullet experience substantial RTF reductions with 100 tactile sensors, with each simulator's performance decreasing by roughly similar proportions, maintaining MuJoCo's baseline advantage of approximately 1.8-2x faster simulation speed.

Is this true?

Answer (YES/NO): NO